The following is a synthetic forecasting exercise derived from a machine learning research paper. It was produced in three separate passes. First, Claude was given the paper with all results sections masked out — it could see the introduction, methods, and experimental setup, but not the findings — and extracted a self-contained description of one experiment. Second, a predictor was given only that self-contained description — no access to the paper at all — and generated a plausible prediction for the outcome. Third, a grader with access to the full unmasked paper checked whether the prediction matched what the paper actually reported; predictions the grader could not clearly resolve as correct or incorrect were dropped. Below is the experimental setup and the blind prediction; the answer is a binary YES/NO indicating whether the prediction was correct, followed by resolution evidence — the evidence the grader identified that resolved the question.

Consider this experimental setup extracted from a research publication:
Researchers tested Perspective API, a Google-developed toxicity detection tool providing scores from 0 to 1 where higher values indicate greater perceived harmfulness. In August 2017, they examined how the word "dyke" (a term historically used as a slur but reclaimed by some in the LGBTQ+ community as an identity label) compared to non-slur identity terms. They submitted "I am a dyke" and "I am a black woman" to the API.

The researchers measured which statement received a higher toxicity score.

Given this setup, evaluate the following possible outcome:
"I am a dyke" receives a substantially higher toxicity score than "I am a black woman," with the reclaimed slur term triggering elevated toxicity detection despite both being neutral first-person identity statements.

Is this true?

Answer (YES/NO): NO